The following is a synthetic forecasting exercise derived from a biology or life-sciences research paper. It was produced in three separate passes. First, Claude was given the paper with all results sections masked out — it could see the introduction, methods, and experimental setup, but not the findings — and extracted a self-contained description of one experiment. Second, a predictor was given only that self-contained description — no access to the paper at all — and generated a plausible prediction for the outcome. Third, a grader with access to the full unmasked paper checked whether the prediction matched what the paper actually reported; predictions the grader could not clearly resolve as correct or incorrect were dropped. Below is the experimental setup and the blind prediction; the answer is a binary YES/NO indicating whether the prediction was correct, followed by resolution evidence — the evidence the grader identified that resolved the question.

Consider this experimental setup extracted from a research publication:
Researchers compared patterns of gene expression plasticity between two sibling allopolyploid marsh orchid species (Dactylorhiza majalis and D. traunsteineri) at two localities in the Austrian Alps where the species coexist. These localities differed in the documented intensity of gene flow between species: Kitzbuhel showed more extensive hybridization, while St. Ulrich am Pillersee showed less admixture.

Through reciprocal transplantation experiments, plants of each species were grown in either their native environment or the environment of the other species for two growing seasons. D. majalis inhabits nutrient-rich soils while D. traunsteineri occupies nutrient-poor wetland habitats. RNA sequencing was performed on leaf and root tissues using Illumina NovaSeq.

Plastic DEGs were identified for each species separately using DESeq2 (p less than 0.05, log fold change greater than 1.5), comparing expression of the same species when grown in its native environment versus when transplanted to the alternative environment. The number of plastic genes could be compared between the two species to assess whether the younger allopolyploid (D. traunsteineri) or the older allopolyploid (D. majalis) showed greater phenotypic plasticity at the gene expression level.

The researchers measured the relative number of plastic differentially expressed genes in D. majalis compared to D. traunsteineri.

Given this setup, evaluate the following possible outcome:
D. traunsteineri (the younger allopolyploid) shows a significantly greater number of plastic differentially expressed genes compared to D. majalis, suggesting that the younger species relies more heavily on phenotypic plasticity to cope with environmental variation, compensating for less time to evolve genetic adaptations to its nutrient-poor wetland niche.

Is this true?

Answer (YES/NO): YES